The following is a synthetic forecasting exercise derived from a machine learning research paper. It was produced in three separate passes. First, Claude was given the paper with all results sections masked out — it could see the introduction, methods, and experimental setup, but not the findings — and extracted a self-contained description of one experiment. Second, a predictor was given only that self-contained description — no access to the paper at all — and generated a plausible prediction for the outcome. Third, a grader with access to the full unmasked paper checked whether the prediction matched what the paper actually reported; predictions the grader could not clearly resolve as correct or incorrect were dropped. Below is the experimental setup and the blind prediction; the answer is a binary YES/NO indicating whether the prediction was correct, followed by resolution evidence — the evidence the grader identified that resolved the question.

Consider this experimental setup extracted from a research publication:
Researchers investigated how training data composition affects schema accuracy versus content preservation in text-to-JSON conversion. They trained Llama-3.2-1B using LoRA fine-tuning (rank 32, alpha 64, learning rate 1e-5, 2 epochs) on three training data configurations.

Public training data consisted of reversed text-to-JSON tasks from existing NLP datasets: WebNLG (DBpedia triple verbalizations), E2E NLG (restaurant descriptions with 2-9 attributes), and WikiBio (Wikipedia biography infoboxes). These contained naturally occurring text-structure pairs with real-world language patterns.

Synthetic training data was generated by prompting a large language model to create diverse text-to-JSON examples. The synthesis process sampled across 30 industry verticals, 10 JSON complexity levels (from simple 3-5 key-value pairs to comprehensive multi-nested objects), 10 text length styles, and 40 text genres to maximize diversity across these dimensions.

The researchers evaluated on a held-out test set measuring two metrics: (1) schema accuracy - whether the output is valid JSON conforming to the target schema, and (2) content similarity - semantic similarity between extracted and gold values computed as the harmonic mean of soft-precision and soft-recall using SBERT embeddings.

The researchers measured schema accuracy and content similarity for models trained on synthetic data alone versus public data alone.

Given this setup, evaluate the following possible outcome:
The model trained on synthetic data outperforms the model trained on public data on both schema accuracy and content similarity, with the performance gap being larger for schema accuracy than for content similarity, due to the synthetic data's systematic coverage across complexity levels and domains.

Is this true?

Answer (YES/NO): YES